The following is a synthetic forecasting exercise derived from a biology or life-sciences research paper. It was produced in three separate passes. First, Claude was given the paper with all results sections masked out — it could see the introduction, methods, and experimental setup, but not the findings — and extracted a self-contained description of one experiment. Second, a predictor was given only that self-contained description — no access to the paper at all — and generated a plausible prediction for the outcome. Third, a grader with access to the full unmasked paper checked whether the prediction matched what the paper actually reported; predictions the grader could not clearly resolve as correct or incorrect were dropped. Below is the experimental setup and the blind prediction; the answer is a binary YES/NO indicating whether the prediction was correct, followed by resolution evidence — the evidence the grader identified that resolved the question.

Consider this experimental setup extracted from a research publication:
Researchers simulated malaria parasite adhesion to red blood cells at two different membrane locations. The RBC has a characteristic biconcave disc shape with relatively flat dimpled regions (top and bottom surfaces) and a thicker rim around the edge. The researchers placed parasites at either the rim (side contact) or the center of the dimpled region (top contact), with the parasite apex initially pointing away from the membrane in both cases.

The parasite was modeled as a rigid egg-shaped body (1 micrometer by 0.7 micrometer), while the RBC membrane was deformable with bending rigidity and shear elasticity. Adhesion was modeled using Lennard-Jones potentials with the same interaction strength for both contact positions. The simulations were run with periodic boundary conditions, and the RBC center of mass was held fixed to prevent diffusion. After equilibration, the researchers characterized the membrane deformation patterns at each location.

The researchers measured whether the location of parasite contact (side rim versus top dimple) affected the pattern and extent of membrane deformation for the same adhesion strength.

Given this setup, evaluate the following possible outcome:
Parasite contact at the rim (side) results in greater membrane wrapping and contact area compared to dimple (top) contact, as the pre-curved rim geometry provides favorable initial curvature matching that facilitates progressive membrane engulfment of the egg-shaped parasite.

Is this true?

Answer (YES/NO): NO